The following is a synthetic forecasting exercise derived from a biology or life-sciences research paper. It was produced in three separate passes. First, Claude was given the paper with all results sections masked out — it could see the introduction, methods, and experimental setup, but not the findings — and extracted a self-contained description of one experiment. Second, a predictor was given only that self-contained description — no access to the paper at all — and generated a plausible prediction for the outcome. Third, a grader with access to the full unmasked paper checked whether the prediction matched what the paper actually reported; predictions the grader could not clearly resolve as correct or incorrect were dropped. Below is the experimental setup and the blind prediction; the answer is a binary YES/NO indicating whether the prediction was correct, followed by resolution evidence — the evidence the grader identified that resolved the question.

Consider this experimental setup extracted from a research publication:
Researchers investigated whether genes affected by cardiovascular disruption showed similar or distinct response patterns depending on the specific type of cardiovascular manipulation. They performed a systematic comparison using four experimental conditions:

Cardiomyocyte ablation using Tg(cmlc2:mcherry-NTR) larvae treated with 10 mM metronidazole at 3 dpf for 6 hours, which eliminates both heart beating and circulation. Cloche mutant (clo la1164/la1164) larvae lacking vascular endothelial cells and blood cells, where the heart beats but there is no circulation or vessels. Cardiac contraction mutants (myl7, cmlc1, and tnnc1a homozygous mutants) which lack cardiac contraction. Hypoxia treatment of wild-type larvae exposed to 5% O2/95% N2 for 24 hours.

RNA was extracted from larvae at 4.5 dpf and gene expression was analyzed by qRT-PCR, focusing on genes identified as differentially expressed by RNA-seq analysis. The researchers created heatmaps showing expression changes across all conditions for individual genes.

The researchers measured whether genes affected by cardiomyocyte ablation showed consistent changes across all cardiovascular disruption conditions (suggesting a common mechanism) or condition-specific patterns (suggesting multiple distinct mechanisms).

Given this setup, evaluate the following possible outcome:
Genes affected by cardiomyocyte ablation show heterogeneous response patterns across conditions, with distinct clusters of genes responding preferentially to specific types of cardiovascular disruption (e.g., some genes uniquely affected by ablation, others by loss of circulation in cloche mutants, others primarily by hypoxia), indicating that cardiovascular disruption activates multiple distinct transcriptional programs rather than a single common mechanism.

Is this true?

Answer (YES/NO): YES